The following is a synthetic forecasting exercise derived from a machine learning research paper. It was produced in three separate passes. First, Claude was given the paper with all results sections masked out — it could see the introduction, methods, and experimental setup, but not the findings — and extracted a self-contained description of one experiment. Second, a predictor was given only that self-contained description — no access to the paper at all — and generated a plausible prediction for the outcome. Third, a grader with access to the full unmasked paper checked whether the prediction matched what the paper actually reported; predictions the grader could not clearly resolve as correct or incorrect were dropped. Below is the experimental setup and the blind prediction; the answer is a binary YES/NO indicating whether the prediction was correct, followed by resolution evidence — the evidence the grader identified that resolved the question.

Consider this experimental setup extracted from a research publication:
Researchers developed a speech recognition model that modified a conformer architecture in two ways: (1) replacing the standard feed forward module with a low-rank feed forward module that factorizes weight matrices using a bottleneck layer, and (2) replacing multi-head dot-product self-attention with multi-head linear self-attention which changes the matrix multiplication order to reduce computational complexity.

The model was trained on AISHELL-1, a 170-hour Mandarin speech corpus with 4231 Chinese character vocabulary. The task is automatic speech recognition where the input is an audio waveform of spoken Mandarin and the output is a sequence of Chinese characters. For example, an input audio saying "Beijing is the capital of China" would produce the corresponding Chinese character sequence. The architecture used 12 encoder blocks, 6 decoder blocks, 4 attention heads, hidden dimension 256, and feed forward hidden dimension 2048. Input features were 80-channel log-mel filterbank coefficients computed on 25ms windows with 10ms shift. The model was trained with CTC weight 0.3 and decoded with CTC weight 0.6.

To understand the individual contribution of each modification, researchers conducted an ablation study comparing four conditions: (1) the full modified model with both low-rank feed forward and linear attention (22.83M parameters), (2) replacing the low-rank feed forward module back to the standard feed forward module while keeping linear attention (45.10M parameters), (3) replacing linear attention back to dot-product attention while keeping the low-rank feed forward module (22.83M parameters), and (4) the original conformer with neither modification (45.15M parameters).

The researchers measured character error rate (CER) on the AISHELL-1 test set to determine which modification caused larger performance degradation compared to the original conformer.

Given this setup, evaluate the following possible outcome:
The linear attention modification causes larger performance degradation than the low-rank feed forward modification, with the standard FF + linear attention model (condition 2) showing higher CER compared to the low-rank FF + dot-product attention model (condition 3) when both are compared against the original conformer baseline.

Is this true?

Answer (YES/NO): NO